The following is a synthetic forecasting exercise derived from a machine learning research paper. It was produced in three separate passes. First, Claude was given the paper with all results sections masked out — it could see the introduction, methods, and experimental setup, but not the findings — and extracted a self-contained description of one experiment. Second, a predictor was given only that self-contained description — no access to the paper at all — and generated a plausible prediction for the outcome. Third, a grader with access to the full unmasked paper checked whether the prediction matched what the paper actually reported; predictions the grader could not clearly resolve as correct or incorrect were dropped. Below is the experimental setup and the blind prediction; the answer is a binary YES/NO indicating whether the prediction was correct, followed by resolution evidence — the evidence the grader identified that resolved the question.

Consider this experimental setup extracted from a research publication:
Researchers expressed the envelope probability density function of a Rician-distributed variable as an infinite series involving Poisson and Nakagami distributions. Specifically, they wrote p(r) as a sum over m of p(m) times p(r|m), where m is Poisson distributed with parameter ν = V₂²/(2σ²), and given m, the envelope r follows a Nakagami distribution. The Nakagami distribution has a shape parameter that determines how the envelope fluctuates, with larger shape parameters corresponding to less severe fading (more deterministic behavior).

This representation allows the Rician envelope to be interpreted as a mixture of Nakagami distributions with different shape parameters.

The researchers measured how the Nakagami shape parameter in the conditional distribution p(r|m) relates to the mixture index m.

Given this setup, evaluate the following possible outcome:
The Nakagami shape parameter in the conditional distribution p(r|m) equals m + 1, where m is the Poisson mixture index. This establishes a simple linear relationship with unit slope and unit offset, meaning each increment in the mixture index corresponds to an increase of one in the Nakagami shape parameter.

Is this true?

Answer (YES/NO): YES